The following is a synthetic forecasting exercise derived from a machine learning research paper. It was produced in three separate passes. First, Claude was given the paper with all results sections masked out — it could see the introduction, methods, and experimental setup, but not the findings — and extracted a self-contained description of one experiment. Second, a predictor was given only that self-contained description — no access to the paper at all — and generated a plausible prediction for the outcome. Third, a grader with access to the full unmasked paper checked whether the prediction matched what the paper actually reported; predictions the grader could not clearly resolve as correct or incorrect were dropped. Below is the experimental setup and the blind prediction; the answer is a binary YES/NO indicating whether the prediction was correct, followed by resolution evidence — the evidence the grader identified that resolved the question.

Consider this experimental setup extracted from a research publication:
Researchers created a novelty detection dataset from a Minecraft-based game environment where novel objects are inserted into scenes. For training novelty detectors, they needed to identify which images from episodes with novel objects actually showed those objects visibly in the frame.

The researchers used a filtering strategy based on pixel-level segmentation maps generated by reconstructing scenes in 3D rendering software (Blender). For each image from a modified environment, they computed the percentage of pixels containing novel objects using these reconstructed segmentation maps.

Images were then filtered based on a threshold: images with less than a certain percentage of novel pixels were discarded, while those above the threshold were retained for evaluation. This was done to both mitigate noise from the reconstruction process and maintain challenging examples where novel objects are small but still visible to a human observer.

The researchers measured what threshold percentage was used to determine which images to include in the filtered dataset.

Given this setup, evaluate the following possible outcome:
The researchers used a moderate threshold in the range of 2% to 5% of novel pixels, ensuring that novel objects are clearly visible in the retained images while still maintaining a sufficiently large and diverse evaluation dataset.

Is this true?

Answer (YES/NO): NO